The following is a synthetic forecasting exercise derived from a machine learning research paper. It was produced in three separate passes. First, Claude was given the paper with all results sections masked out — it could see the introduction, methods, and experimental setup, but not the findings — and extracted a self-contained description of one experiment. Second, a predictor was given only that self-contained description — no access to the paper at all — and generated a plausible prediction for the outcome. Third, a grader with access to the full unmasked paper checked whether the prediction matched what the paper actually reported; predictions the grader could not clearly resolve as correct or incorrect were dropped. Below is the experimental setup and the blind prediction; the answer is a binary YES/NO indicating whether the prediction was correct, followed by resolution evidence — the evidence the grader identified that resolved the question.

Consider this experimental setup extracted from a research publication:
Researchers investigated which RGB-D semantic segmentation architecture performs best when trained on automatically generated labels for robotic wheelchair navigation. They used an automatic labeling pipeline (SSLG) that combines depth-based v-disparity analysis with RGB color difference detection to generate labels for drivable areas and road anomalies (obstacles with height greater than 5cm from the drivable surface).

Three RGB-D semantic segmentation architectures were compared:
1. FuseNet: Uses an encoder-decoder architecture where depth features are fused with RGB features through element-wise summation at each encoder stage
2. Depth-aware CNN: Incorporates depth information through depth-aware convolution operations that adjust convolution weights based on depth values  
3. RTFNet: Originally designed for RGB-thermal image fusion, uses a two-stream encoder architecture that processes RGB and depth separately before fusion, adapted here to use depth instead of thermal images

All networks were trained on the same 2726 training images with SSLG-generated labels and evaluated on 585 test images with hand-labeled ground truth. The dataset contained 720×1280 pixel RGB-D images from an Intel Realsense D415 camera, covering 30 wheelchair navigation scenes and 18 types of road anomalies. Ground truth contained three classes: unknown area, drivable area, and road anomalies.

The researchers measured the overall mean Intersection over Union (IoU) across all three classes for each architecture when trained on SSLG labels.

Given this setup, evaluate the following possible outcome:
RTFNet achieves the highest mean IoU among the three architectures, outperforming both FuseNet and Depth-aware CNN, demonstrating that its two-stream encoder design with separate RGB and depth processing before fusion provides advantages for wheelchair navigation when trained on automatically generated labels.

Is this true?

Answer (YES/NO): YES